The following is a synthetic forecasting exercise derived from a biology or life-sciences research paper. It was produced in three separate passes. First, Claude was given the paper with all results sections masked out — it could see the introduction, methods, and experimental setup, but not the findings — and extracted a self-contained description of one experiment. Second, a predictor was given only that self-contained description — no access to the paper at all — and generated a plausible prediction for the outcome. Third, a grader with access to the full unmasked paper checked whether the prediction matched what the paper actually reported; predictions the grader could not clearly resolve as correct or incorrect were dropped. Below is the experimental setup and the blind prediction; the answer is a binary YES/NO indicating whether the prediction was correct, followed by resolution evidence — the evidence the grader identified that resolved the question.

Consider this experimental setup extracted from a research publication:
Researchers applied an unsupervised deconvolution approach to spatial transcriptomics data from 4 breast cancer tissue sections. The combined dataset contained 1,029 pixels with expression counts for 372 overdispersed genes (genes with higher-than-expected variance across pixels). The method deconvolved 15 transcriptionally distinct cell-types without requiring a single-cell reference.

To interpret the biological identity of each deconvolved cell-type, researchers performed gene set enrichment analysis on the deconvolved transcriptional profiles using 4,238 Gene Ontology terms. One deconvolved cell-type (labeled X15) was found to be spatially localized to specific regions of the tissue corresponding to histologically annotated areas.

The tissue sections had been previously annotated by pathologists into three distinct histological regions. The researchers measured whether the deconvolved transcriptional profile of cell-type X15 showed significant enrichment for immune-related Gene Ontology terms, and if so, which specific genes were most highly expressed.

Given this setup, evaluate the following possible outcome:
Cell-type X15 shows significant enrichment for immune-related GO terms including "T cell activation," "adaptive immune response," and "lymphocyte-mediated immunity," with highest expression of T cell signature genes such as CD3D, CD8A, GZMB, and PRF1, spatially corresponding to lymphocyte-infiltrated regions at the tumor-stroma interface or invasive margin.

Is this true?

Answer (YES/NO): NO